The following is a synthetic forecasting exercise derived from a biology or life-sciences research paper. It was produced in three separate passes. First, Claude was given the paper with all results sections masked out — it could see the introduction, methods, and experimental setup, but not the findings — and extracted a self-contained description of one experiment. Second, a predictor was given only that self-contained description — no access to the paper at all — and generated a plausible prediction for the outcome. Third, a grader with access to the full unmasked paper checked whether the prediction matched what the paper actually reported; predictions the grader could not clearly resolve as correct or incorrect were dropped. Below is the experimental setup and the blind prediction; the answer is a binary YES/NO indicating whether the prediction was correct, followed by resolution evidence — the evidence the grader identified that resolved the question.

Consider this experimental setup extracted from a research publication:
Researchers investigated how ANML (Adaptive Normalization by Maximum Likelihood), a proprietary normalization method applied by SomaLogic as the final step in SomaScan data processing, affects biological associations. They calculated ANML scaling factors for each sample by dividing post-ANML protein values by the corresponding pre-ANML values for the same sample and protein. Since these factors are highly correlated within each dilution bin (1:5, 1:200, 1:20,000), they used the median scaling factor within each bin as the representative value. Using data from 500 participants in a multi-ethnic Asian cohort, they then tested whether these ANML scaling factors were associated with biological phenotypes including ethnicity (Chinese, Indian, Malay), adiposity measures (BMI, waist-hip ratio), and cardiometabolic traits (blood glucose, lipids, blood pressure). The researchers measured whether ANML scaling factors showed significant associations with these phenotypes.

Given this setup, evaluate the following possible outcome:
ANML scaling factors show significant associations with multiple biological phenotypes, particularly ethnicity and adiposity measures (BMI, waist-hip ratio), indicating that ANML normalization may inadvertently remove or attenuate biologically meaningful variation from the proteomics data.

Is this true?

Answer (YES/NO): YES